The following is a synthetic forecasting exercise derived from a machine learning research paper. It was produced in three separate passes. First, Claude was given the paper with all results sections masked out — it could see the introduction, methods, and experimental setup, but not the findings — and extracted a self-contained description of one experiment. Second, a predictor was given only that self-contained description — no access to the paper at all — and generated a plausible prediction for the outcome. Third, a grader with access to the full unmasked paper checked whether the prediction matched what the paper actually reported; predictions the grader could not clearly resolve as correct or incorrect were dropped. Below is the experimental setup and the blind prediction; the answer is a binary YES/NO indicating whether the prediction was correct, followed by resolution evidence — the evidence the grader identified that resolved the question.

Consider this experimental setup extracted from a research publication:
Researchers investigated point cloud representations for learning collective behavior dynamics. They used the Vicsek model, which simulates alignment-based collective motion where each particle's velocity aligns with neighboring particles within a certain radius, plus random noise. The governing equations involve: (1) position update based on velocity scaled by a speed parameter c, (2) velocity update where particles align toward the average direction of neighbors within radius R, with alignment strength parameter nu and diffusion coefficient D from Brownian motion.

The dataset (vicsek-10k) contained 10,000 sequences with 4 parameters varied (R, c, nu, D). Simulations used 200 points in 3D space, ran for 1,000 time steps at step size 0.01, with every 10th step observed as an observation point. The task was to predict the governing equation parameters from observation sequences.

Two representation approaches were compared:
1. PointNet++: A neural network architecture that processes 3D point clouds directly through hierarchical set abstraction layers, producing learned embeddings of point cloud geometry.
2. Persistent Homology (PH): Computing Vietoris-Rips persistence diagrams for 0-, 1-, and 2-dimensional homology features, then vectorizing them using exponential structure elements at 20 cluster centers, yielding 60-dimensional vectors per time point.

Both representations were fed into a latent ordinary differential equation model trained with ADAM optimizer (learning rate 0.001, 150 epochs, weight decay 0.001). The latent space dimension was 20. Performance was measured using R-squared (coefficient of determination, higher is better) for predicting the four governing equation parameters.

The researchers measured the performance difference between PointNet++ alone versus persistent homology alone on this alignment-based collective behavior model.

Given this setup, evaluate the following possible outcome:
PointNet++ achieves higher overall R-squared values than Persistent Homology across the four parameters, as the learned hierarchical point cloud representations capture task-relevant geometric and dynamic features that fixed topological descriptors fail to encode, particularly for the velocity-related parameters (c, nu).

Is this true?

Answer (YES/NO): NO